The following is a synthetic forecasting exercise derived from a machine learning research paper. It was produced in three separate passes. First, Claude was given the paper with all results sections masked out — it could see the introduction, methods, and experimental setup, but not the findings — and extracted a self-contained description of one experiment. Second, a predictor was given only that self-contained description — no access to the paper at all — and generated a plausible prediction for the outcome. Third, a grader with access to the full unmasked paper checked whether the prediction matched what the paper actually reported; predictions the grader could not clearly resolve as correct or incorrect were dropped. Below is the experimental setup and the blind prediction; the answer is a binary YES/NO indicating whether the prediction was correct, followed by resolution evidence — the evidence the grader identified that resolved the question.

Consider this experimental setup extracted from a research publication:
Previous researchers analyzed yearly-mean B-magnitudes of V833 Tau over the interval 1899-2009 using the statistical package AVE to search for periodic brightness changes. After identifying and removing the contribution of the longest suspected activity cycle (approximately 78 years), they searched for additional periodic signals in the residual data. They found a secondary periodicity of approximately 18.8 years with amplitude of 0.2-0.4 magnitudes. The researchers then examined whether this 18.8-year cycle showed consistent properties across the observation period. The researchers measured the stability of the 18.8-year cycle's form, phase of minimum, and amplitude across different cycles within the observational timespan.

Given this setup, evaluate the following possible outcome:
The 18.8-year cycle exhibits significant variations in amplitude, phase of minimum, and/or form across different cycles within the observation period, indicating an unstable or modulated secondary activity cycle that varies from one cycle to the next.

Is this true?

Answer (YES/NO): YES